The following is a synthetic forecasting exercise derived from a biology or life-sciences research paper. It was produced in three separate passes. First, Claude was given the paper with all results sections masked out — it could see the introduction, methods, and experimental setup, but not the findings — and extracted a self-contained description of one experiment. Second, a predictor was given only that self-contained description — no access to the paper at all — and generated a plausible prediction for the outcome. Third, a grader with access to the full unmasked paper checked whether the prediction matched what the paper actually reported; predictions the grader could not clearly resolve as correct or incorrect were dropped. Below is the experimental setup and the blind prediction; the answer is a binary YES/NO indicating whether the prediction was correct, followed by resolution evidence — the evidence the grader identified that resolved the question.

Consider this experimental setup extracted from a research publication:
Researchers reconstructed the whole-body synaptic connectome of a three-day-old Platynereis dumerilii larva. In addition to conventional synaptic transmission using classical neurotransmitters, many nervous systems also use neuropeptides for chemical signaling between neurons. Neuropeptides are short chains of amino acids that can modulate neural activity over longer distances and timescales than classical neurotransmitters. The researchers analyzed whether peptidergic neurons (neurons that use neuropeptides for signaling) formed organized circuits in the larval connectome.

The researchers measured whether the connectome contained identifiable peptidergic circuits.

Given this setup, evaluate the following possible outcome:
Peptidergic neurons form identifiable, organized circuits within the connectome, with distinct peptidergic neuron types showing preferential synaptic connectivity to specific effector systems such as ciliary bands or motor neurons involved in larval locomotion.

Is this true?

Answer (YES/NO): YES